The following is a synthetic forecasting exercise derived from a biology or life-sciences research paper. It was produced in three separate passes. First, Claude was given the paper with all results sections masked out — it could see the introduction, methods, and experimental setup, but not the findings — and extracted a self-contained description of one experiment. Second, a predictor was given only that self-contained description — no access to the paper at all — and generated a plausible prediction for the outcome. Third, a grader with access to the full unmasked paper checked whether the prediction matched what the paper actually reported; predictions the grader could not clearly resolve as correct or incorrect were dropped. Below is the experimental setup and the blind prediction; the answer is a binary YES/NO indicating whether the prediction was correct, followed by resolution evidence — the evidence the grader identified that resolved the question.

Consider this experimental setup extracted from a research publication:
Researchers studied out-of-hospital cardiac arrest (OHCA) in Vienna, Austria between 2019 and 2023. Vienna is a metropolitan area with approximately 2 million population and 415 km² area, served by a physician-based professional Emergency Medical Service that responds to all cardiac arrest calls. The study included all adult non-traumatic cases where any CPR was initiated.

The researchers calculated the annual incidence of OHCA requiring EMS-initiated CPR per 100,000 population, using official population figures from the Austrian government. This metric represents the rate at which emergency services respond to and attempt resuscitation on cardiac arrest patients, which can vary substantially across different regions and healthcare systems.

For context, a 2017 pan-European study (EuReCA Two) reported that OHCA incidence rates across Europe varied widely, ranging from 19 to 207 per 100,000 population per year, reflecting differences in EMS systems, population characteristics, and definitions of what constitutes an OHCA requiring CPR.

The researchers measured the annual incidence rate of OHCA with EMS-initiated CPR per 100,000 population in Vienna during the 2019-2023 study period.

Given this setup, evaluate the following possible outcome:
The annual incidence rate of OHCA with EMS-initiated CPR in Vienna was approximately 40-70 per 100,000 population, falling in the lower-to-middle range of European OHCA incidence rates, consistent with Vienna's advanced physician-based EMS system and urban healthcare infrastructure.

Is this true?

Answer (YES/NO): NO